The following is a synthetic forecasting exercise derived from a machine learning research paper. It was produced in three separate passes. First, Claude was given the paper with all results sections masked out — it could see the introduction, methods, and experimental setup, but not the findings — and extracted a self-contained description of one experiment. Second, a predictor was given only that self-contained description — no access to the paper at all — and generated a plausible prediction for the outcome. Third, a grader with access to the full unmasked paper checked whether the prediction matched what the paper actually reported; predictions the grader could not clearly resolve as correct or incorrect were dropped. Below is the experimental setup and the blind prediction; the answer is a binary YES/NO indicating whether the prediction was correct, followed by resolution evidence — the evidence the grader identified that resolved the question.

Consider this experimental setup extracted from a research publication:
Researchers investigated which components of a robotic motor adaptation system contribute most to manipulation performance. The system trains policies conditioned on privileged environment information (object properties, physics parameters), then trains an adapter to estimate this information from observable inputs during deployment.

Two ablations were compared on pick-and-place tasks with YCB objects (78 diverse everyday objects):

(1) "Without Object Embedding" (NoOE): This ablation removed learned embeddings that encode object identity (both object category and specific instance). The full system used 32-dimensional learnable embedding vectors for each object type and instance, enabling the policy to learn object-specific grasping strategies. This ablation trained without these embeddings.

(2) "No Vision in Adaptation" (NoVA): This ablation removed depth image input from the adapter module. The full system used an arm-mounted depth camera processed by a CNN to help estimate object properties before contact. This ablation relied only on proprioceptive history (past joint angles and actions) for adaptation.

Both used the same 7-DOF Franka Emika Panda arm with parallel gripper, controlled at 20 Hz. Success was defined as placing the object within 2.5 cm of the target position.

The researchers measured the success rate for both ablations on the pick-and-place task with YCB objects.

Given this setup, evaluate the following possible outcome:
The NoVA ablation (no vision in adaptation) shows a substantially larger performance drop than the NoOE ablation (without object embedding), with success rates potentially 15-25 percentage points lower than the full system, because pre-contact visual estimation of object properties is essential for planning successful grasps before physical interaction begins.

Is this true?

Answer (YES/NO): NO